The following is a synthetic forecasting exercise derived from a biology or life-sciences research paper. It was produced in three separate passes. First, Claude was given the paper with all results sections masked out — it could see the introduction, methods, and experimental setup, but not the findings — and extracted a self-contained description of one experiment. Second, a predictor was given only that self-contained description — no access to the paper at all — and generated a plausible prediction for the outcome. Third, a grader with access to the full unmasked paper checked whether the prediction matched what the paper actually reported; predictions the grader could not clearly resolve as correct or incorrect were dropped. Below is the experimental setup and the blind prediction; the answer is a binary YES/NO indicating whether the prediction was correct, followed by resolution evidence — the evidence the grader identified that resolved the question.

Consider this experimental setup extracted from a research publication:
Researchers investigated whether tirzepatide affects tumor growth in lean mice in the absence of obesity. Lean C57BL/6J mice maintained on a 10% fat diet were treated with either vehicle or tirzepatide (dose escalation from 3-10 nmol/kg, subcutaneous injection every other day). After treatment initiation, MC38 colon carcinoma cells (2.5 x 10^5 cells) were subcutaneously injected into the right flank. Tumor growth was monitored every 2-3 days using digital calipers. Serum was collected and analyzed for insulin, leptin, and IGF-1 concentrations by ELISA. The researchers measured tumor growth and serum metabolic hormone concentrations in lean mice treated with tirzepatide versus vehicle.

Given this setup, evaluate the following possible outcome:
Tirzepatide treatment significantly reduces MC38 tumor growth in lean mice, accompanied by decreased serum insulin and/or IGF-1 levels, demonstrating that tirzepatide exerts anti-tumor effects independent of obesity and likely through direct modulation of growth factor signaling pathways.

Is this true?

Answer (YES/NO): NO